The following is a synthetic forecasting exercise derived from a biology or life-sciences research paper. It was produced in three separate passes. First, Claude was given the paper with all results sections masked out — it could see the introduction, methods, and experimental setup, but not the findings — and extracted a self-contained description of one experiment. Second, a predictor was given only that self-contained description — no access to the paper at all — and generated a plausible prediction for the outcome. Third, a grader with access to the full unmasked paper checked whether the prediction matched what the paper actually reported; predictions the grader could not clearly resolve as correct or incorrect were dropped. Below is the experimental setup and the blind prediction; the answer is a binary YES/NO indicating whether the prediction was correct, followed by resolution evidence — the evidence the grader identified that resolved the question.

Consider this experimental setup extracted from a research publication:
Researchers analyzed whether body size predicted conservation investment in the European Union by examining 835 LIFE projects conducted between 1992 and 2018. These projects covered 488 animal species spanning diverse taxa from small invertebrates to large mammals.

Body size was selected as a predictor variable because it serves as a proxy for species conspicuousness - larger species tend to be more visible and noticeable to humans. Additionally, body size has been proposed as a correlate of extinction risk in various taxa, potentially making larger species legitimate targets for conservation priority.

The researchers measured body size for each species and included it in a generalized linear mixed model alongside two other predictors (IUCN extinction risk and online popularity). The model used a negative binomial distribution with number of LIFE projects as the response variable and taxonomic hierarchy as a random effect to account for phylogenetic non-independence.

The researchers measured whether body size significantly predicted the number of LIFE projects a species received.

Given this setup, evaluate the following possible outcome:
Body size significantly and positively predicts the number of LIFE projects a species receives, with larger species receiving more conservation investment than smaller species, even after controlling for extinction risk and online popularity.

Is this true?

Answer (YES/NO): NO